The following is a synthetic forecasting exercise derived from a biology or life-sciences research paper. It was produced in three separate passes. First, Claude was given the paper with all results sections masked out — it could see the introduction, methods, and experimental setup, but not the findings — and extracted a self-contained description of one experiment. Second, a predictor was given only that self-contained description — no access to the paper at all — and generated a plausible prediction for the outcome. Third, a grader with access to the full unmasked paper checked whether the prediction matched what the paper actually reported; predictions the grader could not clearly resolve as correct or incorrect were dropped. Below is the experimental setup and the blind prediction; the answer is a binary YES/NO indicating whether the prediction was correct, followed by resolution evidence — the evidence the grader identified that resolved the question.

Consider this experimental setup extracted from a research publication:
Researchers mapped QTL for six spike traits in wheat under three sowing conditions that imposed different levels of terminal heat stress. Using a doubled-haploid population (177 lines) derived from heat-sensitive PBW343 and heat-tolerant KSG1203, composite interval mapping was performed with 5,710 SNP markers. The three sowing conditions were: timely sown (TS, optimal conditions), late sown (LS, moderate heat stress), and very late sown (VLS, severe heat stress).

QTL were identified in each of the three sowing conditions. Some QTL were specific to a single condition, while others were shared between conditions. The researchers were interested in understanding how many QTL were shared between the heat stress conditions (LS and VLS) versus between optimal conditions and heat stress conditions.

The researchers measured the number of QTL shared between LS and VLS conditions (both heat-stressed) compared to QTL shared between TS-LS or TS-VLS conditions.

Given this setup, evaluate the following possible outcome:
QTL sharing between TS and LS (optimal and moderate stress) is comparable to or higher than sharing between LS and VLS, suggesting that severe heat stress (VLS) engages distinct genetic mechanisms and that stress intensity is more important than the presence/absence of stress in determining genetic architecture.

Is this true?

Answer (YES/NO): NO